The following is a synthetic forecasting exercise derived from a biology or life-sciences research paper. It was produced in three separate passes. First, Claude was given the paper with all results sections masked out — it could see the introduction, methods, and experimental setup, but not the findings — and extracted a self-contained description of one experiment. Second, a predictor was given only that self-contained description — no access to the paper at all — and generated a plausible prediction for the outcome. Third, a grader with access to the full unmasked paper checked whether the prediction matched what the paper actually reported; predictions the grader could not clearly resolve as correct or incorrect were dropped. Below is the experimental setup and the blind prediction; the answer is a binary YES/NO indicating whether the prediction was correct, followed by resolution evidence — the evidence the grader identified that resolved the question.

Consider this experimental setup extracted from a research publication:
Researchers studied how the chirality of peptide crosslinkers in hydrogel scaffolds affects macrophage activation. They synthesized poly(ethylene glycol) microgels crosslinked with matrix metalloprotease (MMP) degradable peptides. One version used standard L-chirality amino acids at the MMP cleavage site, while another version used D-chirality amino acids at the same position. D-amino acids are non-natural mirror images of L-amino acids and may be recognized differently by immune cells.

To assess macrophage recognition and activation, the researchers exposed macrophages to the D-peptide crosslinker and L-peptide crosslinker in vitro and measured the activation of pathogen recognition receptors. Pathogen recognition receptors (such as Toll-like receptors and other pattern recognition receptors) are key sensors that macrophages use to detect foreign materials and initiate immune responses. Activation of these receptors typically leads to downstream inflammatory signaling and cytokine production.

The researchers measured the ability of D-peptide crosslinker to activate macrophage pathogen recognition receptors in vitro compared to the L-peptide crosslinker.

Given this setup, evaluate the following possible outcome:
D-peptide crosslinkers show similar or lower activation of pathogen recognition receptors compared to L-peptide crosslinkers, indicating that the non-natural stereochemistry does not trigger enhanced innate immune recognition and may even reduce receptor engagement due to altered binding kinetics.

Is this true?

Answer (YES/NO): YES